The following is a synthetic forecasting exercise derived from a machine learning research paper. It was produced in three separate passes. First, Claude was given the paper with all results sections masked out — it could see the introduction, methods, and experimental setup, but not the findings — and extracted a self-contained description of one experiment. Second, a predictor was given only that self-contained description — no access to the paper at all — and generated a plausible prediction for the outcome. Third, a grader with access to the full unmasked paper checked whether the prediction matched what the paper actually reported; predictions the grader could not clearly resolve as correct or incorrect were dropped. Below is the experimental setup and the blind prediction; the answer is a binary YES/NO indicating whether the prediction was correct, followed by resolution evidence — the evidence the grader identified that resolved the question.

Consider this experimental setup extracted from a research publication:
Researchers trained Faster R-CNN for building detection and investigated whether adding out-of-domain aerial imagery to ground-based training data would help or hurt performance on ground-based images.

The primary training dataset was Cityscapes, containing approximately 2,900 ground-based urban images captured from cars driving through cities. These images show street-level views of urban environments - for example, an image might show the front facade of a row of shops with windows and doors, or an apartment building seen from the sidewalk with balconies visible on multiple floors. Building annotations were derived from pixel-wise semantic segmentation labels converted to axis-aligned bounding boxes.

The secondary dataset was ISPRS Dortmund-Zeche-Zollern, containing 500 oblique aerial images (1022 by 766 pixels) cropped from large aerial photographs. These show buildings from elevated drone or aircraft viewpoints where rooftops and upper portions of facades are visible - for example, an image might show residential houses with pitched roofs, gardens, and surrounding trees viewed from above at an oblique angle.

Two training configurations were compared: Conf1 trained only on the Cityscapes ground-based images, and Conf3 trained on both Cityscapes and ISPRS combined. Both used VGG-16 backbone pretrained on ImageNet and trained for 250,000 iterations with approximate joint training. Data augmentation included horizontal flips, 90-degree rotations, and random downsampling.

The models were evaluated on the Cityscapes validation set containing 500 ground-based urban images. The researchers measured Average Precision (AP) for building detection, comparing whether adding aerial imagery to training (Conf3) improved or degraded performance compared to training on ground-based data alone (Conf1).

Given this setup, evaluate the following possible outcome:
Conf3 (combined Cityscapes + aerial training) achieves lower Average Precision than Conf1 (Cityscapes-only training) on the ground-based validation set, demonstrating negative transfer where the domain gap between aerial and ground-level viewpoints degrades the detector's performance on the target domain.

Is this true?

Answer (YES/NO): NO